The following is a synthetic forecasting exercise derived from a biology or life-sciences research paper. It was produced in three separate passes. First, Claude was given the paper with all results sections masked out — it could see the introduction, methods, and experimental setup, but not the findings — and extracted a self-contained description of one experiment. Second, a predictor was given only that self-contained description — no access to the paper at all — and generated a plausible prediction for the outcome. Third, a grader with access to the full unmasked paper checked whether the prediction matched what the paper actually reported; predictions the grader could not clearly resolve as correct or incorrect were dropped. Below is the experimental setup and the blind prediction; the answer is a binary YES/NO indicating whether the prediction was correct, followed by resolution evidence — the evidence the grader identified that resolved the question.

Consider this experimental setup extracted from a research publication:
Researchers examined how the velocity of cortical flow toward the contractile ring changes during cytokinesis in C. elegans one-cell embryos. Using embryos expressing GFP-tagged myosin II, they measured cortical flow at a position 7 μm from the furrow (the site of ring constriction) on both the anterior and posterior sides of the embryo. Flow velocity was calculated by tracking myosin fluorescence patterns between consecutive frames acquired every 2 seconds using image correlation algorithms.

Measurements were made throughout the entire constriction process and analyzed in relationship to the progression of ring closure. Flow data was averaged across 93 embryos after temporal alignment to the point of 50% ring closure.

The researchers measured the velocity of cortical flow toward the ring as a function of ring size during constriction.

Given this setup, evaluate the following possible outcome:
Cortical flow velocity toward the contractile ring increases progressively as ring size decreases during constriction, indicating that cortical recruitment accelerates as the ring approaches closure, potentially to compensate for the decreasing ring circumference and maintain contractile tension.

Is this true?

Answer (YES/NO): YES